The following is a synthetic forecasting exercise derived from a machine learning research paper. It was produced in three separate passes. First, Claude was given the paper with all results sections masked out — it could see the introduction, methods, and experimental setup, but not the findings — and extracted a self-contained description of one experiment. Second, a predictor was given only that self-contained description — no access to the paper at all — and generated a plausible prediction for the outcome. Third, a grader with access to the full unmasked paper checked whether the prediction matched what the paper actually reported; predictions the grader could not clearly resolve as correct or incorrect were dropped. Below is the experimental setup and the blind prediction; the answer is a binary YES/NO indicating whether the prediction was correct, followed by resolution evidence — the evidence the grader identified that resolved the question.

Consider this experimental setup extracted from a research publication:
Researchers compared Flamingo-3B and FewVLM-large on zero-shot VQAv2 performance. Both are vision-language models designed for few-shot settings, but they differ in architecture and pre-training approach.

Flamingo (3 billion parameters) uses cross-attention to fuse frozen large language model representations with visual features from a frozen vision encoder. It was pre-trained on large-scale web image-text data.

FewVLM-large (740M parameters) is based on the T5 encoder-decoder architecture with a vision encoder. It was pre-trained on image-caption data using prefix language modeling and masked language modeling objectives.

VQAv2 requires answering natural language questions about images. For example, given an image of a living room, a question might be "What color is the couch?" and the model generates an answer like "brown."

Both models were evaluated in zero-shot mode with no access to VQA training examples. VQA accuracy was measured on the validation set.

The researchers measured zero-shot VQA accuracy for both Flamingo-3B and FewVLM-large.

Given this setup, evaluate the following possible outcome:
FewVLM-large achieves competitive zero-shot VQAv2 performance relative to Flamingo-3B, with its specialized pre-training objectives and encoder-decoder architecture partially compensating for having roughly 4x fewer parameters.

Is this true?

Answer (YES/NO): YES